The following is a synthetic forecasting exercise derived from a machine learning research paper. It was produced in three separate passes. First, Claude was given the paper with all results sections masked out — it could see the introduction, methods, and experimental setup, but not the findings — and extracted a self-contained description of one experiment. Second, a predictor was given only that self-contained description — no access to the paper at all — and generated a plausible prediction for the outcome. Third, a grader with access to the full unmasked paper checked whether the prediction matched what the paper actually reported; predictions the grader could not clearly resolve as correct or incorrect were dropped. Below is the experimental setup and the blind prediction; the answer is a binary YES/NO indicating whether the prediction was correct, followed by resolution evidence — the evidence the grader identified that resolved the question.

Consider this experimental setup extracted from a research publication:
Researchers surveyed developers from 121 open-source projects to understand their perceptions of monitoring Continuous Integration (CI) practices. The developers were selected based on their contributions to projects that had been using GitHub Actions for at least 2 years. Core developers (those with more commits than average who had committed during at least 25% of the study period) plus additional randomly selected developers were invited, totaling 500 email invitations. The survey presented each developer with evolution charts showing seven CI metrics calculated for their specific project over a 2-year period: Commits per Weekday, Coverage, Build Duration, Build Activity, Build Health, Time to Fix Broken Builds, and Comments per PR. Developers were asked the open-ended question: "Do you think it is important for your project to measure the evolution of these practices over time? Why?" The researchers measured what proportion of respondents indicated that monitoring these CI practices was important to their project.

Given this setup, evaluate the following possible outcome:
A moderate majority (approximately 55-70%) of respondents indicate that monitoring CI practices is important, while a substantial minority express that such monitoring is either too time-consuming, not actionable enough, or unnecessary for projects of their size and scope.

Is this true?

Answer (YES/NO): NO